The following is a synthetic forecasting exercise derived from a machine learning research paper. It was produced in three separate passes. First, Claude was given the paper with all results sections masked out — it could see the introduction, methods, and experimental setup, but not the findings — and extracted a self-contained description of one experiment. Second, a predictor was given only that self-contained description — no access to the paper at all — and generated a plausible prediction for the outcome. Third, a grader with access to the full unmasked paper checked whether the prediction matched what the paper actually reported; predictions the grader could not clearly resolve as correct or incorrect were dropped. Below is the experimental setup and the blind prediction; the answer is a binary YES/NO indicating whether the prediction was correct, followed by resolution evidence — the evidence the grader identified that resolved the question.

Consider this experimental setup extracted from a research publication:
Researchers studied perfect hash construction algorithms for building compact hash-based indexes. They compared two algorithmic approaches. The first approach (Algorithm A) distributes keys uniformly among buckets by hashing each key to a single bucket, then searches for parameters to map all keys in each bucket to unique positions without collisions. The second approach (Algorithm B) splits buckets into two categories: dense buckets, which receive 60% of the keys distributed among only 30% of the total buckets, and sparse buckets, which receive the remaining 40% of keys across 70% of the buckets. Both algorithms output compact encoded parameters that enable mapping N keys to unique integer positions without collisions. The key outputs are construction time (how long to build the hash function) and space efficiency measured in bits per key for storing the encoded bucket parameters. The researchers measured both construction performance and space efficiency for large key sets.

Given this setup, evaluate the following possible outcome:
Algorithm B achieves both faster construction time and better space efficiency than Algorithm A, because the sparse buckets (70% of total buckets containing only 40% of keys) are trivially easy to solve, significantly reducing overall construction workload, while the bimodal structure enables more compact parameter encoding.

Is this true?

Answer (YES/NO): NO